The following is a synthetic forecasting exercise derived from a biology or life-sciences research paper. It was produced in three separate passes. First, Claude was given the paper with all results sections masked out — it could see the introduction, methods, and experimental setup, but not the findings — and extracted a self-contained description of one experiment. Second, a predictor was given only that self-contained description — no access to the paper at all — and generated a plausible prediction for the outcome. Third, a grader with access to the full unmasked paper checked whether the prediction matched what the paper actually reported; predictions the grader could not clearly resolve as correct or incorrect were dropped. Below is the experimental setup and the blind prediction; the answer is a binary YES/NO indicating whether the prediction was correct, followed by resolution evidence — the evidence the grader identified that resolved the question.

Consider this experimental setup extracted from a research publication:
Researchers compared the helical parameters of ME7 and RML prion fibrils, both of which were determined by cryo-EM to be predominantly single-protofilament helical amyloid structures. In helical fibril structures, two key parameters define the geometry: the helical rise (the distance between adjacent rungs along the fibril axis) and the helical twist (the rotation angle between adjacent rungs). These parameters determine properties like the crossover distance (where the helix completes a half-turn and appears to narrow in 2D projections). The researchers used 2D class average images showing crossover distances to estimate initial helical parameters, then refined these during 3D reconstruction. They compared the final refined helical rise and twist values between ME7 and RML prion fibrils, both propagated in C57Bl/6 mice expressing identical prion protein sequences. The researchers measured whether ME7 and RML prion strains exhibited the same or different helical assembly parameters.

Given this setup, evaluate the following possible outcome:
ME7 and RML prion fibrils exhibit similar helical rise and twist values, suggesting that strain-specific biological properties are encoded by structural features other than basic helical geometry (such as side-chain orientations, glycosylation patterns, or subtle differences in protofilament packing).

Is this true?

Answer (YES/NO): NO